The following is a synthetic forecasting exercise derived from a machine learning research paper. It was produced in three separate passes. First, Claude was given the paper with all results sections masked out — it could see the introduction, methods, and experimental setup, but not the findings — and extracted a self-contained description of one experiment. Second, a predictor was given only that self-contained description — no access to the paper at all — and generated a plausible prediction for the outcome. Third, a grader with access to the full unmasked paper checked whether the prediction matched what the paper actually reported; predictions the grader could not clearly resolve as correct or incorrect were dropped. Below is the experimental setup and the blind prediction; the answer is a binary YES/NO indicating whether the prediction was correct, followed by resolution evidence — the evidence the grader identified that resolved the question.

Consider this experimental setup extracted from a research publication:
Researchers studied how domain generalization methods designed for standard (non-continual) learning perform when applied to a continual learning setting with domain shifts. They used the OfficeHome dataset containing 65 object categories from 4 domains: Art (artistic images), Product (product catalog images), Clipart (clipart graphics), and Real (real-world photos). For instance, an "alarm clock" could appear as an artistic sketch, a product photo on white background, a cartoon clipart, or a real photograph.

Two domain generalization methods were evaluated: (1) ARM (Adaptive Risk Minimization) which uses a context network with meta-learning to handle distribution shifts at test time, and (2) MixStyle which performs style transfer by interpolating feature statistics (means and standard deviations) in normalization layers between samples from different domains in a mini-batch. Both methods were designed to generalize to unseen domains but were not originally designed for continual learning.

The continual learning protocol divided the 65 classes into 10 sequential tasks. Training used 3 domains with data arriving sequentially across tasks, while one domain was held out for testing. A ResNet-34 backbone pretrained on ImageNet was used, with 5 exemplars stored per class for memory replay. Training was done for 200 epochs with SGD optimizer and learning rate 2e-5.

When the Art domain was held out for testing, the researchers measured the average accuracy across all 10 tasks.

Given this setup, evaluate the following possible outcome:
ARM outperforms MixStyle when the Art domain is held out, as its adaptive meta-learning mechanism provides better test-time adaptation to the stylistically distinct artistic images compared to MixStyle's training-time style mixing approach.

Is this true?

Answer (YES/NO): NO